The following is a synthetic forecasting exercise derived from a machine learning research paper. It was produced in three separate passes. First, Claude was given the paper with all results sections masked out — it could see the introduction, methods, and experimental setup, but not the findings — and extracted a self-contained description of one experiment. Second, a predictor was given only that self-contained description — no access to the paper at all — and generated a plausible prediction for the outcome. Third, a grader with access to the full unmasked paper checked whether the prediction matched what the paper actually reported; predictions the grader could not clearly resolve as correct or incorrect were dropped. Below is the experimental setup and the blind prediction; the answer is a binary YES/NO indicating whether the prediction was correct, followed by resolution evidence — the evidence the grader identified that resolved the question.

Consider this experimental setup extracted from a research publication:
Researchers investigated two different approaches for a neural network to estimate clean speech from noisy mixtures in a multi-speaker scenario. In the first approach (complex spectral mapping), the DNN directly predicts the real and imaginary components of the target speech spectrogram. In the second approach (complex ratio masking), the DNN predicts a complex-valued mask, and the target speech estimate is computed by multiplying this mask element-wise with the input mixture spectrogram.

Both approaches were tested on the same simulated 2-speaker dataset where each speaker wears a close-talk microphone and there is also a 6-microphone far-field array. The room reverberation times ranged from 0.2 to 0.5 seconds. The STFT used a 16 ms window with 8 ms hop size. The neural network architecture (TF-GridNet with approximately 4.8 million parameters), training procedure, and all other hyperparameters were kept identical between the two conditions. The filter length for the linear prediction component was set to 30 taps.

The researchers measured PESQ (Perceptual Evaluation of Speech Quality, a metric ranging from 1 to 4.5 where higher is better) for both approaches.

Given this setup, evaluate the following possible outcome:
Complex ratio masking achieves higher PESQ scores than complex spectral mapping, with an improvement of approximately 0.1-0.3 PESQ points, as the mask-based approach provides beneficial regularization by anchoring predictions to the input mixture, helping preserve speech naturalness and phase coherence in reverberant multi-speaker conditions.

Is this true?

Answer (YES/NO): NO